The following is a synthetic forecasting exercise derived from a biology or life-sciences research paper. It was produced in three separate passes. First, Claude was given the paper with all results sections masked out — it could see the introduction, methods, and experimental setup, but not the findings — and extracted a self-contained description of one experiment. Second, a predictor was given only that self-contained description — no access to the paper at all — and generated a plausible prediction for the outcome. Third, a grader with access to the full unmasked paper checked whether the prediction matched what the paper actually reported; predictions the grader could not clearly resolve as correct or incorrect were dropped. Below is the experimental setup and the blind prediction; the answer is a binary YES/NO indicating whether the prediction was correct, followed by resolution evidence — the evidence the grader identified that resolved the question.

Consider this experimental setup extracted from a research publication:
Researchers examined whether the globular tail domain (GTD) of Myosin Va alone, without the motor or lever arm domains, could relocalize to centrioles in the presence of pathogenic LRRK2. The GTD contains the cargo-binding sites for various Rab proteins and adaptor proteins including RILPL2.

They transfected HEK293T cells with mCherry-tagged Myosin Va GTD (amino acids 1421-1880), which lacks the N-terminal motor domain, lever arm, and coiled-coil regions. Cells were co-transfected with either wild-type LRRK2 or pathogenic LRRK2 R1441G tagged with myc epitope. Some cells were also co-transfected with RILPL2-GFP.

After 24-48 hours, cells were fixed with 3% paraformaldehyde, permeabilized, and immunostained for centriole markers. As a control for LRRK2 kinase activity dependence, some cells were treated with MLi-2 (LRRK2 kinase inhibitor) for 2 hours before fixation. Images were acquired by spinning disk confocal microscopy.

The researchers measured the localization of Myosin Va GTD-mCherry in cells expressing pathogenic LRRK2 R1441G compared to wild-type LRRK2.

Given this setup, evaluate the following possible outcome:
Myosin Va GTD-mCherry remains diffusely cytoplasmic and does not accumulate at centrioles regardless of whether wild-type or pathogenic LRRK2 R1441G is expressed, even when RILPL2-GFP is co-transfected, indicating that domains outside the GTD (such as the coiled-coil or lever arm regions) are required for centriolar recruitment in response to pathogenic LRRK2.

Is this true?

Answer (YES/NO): NO